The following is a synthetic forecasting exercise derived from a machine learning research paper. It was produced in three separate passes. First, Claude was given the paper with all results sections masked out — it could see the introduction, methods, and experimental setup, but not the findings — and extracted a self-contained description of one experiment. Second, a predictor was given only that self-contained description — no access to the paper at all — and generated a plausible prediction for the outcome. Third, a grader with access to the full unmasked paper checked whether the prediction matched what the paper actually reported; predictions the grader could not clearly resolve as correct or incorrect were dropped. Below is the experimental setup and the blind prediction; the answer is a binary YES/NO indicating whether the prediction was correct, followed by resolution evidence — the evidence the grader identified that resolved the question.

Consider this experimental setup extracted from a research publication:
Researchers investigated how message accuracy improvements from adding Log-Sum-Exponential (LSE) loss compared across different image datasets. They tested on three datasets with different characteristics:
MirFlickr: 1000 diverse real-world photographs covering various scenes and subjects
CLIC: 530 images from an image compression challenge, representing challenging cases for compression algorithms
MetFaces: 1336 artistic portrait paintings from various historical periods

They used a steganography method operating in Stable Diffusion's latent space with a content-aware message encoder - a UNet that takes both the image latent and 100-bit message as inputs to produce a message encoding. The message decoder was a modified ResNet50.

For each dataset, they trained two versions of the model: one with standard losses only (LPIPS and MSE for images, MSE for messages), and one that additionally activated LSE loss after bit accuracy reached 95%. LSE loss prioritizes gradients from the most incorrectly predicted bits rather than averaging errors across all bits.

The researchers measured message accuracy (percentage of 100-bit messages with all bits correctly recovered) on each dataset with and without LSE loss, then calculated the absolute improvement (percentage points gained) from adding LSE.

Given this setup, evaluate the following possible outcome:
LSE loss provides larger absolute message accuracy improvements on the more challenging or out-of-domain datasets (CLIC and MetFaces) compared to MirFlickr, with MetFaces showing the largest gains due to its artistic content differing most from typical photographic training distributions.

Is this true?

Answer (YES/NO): NO